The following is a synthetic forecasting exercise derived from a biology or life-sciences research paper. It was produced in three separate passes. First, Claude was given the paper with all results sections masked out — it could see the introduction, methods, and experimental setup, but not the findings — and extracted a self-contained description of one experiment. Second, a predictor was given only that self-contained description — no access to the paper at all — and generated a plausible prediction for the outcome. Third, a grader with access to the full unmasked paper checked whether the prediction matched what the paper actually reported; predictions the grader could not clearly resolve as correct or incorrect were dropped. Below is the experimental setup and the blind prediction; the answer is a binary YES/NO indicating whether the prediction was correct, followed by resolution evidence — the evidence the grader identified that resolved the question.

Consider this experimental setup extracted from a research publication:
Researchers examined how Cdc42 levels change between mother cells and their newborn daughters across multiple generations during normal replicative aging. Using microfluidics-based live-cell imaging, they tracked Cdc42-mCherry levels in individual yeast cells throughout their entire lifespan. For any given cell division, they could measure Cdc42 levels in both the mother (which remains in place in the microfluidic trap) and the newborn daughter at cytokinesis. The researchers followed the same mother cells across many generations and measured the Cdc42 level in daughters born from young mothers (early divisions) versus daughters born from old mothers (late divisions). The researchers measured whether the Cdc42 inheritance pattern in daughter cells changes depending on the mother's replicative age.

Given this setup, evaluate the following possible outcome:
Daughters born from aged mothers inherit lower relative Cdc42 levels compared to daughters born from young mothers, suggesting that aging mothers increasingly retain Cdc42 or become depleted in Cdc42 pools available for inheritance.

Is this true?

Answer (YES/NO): NO